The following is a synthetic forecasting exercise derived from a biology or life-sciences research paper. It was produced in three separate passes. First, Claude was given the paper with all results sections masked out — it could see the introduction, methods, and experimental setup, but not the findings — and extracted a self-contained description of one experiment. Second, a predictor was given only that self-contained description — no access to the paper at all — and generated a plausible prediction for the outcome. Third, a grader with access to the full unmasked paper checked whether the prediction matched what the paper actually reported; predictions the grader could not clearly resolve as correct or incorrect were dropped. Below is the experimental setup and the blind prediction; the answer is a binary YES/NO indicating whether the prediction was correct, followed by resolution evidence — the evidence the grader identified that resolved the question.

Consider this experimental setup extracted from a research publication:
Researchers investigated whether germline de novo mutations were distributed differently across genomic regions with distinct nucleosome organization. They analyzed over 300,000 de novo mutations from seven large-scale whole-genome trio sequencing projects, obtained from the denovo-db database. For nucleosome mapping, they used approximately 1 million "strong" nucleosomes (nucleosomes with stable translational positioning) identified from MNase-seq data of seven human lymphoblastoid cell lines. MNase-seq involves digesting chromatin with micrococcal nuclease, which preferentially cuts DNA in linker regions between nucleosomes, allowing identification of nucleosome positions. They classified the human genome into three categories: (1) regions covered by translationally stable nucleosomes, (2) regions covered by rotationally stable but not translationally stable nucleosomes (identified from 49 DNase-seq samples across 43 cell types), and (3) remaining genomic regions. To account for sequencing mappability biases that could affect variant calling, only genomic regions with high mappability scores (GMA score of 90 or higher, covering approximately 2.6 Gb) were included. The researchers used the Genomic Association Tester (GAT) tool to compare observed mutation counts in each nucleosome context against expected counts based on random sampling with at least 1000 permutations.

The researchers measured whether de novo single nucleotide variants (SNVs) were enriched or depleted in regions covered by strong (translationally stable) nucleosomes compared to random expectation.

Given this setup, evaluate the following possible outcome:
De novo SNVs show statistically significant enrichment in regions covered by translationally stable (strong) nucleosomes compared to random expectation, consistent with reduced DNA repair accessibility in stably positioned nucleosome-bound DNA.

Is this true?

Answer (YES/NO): YES